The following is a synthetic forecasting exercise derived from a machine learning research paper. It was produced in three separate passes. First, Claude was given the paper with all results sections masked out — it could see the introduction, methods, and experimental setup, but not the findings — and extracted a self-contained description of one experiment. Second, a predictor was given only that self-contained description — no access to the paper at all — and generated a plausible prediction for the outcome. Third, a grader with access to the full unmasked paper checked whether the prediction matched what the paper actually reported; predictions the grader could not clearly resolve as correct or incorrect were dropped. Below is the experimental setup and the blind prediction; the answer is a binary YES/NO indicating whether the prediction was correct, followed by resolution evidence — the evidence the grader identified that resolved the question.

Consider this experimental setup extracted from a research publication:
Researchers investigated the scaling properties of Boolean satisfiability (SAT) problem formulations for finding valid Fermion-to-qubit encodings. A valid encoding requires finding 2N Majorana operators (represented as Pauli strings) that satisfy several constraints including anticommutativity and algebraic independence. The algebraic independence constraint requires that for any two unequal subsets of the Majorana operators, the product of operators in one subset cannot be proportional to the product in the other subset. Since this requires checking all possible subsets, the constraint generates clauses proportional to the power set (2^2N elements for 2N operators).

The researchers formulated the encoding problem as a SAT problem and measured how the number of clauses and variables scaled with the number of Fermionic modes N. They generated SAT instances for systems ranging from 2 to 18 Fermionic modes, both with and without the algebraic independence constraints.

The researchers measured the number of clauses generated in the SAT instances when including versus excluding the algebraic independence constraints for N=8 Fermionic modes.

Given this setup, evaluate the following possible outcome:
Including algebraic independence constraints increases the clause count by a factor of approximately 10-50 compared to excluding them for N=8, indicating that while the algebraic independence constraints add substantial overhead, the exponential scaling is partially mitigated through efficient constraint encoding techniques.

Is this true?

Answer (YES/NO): NO